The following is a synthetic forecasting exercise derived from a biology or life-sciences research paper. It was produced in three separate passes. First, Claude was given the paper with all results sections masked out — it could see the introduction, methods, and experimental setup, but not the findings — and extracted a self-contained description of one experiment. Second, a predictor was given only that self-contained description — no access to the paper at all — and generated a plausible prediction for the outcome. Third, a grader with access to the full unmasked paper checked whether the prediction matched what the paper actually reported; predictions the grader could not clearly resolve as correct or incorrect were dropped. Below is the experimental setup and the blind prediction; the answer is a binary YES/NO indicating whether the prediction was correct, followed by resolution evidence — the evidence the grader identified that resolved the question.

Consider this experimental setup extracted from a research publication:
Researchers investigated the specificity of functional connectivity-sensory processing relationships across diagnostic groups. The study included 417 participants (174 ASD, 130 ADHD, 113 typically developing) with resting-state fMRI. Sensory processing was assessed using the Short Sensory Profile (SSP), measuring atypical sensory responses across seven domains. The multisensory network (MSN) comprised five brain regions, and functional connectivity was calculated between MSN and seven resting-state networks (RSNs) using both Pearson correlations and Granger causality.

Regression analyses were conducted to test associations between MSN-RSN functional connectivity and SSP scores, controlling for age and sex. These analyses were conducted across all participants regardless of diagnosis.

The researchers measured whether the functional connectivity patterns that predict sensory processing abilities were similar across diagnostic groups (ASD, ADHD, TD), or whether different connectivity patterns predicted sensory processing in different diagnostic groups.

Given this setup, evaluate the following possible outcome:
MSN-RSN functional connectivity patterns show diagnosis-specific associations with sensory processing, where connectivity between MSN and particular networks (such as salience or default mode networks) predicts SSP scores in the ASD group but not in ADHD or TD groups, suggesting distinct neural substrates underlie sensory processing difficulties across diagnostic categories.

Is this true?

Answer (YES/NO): NO